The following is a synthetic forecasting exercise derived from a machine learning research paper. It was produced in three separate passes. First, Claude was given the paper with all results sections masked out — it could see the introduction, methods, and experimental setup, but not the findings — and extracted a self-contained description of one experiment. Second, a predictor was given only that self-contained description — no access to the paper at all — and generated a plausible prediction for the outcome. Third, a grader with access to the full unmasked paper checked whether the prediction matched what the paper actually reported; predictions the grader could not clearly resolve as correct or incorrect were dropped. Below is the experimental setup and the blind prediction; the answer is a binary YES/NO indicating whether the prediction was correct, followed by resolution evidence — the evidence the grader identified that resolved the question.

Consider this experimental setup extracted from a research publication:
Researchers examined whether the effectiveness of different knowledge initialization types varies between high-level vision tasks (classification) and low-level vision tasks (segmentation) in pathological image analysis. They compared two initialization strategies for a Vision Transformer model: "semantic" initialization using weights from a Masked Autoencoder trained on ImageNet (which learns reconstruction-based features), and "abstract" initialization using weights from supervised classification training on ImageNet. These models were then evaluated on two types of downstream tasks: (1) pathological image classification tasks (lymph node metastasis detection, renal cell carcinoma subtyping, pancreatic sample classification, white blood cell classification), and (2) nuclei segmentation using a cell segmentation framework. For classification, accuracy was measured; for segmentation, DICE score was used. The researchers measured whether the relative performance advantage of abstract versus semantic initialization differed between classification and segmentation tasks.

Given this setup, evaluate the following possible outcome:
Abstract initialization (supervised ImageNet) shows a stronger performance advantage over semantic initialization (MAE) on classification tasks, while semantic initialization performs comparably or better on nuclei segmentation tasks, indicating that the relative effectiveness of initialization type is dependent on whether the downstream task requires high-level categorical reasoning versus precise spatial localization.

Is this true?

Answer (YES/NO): NO